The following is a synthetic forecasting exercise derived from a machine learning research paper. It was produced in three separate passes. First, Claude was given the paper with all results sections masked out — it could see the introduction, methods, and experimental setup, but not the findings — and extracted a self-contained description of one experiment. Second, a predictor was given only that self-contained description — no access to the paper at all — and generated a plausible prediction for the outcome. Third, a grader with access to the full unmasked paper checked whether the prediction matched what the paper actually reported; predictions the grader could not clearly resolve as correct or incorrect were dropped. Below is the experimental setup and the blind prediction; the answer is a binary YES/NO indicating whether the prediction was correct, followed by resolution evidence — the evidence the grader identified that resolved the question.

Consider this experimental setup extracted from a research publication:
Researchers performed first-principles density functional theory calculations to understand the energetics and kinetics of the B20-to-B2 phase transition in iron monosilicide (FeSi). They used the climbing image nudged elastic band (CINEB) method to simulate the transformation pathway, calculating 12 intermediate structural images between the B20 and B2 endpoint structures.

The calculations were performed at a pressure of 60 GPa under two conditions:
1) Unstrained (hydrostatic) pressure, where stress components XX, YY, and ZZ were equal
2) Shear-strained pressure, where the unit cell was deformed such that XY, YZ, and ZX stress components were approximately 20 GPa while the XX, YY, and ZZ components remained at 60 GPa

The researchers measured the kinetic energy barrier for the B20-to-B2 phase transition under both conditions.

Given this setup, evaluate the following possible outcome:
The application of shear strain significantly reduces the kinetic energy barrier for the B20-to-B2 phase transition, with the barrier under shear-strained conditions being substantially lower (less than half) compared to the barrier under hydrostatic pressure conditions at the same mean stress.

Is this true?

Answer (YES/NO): NO